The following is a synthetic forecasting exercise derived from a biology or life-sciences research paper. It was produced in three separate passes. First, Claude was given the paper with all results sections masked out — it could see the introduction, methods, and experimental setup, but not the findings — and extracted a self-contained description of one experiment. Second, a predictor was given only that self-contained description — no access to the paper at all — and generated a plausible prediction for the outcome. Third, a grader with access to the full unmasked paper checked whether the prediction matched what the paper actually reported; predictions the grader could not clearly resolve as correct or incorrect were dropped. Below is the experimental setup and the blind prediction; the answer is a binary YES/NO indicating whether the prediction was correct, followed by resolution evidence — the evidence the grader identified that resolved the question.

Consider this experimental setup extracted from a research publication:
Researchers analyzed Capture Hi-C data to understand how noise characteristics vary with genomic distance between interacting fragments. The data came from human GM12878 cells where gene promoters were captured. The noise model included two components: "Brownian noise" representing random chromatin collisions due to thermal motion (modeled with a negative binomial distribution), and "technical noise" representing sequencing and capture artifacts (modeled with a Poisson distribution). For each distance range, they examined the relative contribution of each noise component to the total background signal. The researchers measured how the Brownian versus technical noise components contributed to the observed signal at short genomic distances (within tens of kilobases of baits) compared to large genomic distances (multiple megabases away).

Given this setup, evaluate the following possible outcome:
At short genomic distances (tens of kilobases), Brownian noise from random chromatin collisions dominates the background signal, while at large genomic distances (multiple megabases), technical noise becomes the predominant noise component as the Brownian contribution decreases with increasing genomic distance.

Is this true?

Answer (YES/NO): YES